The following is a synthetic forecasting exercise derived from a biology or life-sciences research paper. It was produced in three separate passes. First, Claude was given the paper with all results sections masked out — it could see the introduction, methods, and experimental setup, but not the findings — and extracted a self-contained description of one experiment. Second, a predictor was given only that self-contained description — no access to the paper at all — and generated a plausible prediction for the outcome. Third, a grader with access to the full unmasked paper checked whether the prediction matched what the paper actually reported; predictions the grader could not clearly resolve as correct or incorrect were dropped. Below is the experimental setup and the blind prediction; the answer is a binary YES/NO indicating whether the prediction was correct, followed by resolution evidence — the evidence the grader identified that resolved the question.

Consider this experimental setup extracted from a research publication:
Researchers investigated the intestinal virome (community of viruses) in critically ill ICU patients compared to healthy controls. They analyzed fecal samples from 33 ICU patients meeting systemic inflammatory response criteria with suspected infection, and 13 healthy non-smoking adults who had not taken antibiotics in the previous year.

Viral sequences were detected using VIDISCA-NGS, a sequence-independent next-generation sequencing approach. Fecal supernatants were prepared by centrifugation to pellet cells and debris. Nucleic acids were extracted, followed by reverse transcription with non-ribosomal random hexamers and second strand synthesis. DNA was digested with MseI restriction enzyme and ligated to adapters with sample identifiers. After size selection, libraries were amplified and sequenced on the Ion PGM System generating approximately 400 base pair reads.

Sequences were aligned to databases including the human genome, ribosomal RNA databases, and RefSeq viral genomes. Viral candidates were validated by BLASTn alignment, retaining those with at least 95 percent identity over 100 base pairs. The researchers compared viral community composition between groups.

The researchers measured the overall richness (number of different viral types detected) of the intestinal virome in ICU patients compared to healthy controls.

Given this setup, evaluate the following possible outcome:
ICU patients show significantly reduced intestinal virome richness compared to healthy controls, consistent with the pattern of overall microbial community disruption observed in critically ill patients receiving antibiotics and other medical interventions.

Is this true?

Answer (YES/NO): NO